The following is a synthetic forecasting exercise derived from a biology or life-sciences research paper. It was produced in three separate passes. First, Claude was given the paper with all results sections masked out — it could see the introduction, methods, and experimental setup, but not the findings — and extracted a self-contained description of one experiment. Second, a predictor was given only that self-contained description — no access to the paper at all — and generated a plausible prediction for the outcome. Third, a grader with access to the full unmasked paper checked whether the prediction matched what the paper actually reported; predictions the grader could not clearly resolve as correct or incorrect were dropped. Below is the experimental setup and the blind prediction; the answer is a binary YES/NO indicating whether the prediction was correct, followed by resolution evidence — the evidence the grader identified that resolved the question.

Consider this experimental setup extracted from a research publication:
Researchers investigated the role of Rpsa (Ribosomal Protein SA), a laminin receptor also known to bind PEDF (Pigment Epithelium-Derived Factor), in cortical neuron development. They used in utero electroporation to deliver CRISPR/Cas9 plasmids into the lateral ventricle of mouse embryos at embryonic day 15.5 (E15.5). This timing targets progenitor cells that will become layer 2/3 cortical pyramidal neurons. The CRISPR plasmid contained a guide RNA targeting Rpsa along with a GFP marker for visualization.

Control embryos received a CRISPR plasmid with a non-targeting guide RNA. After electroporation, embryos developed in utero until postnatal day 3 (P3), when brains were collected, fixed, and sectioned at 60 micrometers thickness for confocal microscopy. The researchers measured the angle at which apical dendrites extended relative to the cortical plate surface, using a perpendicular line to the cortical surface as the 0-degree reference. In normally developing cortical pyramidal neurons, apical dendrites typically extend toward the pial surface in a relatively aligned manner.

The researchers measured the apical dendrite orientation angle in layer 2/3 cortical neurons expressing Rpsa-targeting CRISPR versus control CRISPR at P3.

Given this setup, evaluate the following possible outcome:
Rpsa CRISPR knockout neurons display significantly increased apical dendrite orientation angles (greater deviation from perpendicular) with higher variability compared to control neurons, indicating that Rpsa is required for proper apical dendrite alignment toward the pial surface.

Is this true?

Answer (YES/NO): YES